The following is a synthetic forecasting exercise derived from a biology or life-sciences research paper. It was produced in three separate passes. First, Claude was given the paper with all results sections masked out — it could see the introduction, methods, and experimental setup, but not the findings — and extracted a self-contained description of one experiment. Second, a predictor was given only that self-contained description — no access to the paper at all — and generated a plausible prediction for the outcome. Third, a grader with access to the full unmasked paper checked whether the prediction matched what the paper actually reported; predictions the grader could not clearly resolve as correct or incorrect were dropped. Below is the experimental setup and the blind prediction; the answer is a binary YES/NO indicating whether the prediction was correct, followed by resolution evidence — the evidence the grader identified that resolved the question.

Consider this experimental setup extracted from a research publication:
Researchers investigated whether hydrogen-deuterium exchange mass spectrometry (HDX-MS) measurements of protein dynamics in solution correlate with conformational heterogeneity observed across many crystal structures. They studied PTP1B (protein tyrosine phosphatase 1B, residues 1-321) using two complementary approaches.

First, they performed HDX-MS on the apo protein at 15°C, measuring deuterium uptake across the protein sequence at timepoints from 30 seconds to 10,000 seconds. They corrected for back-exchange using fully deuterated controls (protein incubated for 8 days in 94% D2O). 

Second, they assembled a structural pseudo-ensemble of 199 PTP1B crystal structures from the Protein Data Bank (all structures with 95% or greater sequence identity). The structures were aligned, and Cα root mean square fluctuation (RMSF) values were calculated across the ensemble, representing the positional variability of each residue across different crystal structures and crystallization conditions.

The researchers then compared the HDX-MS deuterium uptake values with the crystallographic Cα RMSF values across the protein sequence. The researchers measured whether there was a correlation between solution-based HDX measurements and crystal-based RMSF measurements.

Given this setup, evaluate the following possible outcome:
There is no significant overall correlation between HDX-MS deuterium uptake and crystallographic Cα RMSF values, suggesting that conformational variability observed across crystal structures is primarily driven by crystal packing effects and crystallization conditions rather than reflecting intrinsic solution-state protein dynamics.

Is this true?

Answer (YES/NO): NO